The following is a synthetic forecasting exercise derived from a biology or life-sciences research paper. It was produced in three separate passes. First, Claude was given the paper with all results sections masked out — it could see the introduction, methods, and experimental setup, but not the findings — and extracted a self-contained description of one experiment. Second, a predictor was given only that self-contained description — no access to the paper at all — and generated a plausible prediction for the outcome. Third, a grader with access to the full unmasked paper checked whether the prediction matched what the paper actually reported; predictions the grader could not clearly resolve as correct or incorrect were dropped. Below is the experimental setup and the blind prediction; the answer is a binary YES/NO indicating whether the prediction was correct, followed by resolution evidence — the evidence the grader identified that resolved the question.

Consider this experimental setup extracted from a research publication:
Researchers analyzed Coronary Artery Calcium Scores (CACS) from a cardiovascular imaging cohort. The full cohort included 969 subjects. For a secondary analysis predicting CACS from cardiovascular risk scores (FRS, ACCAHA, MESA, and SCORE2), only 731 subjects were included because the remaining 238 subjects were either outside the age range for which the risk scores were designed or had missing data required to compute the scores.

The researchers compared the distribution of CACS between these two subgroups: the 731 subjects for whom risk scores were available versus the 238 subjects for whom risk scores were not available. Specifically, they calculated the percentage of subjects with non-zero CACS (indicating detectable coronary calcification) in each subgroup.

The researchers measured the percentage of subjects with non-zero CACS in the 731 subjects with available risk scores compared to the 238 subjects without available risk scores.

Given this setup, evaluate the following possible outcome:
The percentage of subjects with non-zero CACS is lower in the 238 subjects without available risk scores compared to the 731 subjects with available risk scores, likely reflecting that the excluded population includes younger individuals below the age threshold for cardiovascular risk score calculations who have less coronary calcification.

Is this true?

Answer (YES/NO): YES